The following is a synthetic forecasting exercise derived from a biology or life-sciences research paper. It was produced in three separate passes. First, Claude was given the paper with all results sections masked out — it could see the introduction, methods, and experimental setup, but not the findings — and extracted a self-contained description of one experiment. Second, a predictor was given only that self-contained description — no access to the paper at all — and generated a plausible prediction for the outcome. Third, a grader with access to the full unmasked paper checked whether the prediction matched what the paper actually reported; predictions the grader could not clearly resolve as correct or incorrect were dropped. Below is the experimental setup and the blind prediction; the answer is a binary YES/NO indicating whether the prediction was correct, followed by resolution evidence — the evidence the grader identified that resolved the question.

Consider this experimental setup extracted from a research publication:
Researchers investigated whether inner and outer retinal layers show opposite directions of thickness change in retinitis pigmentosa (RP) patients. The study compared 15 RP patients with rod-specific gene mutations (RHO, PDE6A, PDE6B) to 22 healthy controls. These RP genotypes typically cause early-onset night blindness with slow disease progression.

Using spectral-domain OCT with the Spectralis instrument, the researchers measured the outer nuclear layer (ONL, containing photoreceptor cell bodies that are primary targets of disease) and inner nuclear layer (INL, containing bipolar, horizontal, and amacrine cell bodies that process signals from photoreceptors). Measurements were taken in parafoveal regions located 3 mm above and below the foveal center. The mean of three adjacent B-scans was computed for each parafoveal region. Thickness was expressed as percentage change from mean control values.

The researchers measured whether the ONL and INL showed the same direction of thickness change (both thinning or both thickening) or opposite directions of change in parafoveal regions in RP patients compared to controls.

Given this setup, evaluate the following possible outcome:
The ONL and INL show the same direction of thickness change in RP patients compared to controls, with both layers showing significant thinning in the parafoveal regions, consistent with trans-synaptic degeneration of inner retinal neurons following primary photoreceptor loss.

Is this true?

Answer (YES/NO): NO